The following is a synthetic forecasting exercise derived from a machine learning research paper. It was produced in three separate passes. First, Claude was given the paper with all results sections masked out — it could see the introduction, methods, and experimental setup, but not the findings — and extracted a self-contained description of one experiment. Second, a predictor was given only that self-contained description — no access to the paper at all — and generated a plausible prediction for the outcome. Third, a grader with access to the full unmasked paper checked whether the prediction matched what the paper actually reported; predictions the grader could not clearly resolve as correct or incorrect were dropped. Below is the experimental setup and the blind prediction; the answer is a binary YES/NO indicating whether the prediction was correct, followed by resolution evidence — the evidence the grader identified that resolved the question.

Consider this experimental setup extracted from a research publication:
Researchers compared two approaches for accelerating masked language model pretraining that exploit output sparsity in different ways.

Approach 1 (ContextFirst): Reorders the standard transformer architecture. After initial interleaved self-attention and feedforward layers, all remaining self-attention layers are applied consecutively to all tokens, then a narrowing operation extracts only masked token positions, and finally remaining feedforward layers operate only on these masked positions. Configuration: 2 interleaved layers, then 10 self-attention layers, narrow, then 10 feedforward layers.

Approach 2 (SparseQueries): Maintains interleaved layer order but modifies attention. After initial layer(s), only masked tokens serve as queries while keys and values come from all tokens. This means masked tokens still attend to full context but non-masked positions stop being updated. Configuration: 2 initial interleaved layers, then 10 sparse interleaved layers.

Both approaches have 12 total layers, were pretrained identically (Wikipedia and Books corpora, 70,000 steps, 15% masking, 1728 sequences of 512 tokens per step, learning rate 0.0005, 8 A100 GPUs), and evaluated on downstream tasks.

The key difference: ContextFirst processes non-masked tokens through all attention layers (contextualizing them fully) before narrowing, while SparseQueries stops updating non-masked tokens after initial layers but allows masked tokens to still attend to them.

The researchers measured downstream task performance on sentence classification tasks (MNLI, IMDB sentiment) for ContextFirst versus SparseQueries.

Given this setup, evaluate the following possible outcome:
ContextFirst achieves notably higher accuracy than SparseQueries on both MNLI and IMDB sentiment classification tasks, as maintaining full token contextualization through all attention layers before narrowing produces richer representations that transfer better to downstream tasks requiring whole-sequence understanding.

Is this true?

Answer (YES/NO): NO